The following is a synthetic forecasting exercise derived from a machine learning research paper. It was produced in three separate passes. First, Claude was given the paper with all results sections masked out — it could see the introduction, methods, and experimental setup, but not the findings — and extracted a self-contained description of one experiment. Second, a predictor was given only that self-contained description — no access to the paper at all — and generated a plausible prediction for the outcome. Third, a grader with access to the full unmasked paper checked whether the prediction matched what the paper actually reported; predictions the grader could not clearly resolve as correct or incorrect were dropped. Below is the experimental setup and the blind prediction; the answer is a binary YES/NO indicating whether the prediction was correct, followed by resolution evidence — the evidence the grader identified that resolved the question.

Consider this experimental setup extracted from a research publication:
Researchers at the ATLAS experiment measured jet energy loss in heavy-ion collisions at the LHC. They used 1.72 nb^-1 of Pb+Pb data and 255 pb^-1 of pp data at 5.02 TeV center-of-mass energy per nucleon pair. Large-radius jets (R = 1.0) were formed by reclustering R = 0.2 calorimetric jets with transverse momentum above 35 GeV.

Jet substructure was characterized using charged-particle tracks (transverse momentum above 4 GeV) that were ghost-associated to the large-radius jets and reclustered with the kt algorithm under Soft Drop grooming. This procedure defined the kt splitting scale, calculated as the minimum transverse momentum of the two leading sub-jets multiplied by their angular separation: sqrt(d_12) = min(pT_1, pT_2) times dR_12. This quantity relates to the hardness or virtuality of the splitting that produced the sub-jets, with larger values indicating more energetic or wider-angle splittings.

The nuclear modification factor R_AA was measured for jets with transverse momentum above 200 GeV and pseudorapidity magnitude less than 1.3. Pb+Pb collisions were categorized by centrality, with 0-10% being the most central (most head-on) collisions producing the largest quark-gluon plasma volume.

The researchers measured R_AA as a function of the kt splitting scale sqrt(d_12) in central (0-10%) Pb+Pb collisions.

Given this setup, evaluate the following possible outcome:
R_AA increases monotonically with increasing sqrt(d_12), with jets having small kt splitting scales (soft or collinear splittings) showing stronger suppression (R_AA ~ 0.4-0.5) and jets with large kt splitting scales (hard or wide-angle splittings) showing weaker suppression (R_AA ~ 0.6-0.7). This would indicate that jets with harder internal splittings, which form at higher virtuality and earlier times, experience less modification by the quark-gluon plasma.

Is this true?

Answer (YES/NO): NO